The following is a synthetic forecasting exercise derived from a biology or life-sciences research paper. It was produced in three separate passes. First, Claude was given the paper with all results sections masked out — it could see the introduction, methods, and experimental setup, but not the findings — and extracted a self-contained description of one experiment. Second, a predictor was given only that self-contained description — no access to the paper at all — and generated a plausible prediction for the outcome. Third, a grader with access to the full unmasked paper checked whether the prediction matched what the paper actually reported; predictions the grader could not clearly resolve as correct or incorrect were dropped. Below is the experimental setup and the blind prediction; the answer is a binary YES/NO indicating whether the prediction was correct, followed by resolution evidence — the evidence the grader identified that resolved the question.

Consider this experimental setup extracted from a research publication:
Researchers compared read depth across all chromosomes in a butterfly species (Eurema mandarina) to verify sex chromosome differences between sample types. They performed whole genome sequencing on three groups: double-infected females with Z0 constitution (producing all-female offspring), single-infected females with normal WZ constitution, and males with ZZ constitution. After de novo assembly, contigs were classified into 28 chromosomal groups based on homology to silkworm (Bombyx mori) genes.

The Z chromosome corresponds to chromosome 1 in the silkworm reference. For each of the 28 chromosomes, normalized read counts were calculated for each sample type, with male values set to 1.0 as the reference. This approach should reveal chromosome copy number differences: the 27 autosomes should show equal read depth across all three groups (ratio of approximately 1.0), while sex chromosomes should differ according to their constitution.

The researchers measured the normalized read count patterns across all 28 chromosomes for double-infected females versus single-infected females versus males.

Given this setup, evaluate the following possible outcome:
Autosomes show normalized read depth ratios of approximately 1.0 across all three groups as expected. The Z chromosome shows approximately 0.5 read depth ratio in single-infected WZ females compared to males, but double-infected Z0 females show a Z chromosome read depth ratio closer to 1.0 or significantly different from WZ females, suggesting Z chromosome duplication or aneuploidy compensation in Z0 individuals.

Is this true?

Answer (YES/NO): NO